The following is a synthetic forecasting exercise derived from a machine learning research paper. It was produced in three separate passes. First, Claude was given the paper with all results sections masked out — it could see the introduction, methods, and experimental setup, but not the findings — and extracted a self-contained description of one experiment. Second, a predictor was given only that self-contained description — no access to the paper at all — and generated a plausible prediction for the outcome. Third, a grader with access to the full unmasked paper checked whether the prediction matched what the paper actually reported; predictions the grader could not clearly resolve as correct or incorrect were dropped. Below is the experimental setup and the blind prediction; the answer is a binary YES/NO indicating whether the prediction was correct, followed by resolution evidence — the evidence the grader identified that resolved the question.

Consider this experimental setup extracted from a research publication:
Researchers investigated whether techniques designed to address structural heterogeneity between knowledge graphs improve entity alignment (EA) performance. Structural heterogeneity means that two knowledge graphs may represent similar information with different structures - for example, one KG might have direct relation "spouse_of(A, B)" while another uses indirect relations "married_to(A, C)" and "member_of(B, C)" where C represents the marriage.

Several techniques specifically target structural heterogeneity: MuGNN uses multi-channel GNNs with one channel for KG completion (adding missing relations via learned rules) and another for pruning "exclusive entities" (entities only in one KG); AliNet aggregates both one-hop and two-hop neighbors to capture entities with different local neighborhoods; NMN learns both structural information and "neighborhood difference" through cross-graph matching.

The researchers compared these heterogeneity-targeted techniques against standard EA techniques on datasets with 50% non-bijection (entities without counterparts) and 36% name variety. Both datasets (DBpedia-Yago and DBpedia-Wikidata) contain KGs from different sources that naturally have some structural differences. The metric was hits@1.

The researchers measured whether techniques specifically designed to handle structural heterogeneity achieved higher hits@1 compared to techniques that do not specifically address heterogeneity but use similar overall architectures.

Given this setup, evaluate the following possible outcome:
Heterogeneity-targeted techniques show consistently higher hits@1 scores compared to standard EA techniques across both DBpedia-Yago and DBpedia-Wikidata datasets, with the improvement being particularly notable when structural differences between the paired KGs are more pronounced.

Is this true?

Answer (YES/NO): NO